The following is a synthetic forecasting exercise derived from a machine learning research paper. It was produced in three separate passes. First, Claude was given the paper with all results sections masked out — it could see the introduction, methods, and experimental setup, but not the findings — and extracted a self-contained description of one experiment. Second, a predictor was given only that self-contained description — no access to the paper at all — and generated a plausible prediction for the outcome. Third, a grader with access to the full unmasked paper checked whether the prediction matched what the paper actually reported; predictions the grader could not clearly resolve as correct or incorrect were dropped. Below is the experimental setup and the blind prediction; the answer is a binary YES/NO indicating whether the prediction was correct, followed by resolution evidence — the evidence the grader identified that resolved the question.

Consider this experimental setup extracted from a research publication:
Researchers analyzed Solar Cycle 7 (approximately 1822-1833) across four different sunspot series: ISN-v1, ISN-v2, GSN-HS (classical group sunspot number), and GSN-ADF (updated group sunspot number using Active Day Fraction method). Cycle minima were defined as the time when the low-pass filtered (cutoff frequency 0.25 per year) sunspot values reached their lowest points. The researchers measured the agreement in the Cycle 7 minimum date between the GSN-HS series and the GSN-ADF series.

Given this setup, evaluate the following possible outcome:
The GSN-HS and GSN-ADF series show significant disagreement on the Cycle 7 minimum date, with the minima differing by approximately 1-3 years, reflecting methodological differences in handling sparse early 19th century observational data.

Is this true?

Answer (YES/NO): YES